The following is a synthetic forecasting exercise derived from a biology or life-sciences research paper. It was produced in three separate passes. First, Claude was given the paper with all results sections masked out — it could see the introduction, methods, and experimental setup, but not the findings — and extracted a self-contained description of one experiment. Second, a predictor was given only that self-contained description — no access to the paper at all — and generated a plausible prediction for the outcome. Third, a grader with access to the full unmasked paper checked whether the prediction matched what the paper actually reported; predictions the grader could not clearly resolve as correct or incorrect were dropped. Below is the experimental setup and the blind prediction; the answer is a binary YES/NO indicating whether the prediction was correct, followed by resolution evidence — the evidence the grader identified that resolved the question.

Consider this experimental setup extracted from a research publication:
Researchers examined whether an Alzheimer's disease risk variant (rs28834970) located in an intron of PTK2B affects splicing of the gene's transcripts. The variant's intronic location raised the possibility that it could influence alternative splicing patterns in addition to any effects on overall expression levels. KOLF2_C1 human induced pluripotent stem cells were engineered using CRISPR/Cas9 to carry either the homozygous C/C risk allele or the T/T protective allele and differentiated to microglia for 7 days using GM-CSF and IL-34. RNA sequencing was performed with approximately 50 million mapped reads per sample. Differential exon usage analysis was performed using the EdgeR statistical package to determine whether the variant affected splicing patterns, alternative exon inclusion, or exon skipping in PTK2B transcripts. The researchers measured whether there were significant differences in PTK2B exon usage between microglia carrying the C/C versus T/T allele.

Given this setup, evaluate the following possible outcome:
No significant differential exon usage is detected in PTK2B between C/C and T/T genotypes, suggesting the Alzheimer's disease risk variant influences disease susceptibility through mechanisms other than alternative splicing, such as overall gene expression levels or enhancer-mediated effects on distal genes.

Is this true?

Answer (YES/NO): YES